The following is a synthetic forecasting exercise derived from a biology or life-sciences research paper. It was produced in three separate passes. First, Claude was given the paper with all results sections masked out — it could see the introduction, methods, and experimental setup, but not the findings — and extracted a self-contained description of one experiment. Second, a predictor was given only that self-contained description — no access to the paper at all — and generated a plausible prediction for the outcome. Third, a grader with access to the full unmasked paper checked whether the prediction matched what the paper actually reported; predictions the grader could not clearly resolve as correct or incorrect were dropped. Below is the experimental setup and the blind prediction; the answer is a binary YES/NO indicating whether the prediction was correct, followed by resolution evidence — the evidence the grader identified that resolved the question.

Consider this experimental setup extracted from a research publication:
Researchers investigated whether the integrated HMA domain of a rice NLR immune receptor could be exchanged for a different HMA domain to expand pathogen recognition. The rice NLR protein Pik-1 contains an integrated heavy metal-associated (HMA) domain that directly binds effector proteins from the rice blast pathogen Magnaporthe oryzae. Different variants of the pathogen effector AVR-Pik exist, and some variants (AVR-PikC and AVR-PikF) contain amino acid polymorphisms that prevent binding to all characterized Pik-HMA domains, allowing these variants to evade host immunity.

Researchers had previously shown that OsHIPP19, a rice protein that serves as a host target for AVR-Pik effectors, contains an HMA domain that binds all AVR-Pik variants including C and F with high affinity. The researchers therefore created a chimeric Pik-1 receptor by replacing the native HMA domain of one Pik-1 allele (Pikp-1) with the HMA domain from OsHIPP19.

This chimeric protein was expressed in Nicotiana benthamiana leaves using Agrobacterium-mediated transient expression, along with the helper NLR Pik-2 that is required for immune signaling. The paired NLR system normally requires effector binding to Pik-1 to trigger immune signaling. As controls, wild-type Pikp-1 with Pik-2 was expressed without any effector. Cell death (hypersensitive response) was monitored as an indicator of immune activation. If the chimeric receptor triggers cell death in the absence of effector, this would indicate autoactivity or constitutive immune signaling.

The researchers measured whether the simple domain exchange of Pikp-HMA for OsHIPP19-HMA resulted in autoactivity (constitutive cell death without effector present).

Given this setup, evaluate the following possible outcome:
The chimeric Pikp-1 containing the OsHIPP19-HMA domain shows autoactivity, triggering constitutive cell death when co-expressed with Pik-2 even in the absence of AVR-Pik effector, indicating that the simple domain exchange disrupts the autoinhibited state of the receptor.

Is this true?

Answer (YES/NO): YES